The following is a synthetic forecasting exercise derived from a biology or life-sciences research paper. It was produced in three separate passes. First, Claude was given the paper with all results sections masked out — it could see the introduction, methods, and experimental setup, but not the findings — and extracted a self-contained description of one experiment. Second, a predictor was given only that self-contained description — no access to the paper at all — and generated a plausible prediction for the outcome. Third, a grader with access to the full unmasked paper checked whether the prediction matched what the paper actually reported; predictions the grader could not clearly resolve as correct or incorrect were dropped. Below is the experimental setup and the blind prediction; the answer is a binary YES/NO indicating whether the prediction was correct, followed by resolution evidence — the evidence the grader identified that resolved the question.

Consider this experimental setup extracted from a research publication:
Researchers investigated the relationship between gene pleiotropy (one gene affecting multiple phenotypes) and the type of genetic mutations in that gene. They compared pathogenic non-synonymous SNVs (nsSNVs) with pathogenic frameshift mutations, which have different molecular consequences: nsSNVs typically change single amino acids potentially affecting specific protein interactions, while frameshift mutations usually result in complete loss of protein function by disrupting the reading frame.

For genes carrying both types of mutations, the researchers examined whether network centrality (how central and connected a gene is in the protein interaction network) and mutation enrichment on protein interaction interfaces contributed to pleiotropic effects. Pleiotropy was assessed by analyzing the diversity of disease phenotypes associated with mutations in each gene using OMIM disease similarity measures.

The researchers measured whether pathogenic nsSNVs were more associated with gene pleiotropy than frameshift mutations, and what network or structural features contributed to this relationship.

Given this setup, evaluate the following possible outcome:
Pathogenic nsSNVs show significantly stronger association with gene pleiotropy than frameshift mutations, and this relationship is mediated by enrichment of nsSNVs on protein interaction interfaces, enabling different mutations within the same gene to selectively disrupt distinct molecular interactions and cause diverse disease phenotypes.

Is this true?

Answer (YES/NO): YES